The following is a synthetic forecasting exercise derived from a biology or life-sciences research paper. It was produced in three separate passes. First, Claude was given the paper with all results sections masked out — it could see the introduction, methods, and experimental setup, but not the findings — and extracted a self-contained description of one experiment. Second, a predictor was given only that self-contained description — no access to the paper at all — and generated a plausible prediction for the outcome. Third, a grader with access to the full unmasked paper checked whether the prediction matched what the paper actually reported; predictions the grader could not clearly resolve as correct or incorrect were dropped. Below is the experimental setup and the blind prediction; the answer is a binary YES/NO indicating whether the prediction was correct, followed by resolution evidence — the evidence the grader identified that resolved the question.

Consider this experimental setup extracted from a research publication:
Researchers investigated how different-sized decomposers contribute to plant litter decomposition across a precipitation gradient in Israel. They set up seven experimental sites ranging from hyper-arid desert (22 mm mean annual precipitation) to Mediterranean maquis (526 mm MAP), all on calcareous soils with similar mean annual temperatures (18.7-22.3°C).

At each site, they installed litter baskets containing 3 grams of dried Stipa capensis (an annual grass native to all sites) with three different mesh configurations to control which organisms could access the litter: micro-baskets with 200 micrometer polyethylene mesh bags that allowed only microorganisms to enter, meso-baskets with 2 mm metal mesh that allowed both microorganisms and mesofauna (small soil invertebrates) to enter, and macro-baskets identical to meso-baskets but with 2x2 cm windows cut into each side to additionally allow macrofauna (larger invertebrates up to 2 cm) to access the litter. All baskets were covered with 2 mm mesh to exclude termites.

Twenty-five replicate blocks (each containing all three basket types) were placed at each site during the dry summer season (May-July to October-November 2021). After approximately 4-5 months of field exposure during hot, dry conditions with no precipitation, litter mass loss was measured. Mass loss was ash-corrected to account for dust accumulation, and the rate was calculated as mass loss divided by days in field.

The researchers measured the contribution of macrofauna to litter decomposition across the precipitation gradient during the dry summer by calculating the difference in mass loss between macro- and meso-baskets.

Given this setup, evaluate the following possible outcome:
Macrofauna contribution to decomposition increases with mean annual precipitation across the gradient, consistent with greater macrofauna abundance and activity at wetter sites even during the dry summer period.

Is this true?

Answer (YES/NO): NO